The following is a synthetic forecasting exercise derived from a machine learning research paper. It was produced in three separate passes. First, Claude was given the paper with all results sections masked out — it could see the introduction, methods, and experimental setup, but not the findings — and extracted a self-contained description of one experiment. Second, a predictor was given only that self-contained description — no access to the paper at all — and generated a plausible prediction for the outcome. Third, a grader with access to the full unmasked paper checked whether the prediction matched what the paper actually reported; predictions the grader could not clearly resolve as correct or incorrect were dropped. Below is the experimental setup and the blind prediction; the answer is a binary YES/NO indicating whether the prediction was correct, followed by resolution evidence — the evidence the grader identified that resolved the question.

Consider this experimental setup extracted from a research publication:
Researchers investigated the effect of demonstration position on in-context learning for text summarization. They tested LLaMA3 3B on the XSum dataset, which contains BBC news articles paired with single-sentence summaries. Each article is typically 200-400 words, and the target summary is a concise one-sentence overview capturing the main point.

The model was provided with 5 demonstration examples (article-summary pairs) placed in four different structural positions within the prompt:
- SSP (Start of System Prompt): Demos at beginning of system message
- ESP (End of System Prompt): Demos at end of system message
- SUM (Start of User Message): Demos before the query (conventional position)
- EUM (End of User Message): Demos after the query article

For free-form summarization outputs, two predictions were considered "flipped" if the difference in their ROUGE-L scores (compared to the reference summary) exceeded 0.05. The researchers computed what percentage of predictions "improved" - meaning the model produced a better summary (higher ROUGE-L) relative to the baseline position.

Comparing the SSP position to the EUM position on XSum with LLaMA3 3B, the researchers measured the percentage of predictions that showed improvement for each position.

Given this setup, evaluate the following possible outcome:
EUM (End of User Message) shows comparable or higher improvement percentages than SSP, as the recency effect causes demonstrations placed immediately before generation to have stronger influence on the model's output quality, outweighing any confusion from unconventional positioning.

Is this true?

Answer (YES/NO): NO